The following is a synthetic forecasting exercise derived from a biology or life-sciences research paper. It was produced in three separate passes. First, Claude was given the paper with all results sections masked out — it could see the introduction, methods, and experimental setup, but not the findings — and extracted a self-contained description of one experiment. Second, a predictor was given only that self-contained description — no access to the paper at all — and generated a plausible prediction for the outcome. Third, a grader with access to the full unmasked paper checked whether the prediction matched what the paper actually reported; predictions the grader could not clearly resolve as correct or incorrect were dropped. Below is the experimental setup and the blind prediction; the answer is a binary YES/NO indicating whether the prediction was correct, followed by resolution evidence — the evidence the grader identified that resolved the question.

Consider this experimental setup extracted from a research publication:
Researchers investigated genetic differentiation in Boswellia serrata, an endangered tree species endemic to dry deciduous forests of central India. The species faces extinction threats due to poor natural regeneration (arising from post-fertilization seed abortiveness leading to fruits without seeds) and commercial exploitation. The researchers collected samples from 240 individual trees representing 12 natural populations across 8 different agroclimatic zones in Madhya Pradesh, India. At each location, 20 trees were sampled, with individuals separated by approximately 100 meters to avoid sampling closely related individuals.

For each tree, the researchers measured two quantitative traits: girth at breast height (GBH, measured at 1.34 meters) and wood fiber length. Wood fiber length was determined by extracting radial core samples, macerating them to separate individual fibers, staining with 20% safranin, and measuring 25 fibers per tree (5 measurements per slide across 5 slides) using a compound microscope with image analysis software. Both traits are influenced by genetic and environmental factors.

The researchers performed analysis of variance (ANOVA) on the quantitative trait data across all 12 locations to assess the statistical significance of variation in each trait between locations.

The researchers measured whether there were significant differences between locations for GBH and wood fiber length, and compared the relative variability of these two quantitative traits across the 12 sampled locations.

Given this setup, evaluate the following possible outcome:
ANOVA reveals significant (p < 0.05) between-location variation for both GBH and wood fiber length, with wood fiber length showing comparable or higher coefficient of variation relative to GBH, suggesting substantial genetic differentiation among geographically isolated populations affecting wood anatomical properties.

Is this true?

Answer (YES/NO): NO